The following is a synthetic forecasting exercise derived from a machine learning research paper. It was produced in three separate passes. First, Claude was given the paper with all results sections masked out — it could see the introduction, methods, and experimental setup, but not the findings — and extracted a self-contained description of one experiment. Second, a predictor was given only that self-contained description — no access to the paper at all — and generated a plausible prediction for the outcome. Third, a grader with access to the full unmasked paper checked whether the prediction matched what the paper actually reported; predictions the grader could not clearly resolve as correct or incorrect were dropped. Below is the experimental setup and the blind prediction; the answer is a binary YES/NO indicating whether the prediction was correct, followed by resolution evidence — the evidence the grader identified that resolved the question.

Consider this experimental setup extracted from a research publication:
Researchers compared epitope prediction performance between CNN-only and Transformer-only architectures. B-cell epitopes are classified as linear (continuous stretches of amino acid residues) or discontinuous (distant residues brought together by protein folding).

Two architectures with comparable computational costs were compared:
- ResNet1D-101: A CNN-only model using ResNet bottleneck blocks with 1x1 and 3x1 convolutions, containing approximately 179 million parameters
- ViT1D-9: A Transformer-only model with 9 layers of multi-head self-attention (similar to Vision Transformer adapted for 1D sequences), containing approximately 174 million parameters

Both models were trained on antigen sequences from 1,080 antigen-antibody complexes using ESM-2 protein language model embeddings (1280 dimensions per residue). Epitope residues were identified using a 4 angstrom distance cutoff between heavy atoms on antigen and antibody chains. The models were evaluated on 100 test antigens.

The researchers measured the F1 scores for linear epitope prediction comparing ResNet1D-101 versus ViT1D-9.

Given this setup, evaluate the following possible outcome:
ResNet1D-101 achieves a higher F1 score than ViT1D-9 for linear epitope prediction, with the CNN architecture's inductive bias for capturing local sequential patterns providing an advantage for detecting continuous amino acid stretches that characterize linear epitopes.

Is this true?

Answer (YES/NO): YES